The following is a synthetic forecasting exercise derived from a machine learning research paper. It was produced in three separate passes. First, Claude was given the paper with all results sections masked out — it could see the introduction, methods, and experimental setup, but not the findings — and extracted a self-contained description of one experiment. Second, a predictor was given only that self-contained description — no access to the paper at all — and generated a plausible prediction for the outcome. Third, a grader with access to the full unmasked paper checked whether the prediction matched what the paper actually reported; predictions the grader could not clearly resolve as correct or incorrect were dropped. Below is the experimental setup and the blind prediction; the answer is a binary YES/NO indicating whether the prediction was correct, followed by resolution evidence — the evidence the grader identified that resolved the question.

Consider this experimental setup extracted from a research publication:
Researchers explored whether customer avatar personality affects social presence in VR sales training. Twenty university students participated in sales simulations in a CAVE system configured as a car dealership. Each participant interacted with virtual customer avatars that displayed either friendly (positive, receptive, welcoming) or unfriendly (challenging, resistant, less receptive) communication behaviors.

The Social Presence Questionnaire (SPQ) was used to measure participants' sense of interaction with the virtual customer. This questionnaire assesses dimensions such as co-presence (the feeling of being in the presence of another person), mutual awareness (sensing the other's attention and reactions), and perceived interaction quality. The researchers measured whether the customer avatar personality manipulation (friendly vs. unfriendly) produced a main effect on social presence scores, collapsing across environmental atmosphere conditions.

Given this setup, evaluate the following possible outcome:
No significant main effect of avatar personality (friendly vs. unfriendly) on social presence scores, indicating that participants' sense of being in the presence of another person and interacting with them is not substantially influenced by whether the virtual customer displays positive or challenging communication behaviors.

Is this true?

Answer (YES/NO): YES